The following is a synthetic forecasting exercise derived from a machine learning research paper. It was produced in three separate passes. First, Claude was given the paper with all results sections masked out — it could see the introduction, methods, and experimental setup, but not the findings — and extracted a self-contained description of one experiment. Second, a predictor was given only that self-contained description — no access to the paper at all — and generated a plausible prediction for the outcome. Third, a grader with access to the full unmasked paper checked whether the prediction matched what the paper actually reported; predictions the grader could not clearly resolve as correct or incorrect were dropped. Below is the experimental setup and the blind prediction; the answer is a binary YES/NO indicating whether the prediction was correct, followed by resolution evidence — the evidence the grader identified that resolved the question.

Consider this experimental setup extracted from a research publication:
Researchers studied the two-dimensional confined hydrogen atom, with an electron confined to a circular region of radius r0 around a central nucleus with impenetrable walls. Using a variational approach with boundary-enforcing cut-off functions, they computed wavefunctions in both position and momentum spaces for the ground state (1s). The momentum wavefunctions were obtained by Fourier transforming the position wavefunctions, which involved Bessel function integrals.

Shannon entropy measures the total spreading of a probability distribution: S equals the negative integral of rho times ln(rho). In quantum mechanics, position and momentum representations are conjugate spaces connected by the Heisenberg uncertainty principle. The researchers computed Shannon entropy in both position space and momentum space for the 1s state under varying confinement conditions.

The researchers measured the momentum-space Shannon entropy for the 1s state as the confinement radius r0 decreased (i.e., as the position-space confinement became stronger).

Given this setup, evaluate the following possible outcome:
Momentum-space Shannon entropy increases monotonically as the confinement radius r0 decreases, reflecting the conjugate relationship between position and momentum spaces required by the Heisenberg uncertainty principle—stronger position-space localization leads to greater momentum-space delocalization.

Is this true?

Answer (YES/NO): YES